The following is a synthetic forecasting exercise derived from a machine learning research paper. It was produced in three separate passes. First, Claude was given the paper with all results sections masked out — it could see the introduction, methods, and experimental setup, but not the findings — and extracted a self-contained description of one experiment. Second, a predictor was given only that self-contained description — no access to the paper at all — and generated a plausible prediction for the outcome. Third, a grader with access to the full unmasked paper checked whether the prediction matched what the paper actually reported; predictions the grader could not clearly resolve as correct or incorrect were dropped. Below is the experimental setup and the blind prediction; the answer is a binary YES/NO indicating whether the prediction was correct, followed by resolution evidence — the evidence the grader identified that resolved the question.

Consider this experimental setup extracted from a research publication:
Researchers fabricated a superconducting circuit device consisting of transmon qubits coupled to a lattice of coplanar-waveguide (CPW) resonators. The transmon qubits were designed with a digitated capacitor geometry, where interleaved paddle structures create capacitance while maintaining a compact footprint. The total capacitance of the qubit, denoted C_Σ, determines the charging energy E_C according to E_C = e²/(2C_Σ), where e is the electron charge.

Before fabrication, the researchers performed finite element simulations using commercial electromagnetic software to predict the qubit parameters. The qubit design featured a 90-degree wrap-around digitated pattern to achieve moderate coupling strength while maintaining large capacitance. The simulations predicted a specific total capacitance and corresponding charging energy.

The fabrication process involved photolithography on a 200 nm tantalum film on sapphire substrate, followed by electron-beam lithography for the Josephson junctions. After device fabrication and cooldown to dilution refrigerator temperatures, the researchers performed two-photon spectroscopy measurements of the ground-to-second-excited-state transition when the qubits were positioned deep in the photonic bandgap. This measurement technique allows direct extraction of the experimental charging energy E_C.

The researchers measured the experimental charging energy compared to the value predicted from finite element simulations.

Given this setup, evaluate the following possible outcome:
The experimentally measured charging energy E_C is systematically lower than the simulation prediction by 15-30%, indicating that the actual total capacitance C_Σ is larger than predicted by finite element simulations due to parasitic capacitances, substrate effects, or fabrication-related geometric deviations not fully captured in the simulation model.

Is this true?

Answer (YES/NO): YES